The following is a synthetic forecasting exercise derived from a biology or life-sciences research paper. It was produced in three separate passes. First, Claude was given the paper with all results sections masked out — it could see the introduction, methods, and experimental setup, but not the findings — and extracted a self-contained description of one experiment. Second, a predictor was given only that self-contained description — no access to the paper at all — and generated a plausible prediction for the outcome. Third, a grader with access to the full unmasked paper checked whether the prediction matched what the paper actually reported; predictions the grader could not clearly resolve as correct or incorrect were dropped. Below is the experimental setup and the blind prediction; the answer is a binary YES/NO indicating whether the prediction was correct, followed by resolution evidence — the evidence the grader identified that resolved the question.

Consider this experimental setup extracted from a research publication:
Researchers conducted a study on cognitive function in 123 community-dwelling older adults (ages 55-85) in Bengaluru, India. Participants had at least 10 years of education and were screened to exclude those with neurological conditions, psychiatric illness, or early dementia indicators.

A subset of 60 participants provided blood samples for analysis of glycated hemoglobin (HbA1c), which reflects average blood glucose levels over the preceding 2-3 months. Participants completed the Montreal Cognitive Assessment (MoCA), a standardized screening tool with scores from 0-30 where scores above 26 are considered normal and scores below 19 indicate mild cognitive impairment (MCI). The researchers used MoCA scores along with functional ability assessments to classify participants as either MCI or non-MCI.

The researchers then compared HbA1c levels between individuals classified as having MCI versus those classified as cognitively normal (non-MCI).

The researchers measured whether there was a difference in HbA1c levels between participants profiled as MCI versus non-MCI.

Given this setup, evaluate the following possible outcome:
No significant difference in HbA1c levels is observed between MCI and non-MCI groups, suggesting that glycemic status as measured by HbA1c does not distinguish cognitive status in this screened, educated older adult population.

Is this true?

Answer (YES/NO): NO